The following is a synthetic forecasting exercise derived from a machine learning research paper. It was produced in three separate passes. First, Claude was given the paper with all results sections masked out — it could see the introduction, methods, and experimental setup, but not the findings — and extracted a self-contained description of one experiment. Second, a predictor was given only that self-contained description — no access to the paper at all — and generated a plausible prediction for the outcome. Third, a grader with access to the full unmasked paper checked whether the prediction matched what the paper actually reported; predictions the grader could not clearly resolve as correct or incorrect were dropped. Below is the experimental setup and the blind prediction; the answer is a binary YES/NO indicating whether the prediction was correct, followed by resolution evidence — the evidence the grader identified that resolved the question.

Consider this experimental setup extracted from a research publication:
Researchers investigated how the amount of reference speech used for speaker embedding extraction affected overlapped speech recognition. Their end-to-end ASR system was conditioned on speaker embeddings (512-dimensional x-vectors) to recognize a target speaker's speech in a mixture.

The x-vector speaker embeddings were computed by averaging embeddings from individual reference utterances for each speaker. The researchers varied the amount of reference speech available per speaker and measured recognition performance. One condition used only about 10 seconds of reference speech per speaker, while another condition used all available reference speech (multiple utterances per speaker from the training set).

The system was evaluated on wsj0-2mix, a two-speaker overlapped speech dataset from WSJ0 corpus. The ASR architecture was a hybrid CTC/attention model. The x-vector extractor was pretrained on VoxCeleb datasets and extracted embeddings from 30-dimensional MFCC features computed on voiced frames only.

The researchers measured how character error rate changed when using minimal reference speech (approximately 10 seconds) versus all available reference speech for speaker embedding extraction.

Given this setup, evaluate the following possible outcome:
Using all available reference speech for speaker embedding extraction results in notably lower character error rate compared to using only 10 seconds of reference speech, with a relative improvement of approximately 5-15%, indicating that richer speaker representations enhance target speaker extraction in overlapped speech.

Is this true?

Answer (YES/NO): NO